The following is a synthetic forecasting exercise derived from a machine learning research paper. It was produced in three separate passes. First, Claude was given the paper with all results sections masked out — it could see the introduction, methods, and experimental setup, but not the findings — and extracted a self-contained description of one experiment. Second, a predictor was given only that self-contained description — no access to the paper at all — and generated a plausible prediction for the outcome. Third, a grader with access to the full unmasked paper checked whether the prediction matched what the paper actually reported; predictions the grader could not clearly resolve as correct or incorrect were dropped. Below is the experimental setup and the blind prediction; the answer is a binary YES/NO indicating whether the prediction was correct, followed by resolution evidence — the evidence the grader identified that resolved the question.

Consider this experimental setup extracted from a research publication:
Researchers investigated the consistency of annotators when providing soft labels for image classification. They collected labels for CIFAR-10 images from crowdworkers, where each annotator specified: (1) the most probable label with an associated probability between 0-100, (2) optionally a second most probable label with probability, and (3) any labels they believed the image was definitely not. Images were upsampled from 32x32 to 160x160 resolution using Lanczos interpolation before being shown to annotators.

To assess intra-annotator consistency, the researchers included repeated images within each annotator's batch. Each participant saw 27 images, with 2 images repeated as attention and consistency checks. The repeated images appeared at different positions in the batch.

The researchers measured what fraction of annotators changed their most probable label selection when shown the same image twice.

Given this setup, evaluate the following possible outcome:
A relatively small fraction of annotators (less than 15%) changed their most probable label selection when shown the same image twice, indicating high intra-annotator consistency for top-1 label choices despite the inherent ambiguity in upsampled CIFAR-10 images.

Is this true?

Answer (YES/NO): YES